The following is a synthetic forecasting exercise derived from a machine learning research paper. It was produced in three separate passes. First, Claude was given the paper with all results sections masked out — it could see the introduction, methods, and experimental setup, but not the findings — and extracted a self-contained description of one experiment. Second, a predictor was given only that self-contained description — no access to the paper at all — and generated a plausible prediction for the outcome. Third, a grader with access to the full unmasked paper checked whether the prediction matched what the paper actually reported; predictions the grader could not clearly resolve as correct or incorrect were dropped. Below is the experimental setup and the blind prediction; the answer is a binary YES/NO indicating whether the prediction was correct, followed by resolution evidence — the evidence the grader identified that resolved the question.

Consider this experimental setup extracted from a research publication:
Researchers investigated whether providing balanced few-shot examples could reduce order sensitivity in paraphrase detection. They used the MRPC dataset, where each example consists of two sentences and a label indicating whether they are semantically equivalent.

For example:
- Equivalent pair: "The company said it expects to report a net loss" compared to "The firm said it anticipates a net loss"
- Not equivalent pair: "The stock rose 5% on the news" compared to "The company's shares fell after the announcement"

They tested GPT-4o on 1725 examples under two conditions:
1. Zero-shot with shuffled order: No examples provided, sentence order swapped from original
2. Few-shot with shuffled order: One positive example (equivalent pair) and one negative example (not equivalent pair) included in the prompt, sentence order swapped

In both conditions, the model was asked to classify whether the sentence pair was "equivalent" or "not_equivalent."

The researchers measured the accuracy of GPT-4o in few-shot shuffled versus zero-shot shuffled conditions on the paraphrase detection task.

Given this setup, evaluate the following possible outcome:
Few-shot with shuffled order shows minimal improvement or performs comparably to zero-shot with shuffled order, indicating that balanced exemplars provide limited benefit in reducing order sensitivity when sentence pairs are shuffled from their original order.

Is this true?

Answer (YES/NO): NO